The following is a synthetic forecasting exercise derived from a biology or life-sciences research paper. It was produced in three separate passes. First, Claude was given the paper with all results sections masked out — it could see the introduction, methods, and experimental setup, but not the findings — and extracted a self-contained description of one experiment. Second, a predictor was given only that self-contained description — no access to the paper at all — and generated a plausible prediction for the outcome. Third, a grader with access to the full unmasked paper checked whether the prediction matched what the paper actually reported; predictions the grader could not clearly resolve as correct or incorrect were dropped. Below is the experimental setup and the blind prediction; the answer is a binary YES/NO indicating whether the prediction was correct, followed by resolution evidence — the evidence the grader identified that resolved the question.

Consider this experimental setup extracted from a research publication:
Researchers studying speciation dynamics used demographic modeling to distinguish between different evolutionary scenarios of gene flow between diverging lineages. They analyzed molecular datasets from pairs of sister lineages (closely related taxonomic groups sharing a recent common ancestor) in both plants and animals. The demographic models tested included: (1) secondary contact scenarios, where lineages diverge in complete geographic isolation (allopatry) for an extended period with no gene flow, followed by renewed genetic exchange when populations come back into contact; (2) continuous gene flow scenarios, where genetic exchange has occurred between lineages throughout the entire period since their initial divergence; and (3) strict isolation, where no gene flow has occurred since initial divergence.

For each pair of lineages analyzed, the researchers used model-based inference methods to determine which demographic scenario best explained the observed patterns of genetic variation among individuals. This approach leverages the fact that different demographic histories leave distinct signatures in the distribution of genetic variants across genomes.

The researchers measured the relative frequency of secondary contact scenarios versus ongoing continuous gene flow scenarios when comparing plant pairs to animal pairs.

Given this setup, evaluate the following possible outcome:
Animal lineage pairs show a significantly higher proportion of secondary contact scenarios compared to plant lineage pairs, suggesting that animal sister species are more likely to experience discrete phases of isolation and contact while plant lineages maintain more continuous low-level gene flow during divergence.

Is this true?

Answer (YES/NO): NO